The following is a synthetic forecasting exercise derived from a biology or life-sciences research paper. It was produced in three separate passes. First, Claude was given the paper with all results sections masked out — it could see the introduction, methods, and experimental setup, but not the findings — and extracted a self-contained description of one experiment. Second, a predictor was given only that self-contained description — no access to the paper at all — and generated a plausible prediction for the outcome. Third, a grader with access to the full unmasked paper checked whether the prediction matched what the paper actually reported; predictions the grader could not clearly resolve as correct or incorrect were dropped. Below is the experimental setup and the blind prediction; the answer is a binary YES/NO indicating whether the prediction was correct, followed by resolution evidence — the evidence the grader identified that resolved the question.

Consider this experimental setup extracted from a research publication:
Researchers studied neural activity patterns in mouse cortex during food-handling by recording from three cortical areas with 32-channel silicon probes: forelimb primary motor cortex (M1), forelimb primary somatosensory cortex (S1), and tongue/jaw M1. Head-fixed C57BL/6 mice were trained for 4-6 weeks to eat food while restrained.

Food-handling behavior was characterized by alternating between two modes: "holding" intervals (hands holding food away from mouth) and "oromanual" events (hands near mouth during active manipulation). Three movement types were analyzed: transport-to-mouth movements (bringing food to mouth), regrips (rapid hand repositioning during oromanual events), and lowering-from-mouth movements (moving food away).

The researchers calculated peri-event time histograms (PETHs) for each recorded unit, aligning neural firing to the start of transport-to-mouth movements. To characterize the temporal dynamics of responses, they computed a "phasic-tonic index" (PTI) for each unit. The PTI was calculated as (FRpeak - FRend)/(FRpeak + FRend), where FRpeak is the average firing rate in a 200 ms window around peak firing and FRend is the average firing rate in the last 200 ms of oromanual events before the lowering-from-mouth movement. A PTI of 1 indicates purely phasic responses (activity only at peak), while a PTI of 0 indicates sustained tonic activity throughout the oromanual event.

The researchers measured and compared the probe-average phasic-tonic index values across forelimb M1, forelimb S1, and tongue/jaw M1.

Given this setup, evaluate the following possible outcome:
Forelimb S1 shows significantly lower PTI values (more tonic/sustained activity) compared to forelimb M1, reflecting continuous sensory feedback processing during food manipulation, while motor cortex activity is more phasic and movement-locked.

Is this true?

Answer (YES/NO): NO